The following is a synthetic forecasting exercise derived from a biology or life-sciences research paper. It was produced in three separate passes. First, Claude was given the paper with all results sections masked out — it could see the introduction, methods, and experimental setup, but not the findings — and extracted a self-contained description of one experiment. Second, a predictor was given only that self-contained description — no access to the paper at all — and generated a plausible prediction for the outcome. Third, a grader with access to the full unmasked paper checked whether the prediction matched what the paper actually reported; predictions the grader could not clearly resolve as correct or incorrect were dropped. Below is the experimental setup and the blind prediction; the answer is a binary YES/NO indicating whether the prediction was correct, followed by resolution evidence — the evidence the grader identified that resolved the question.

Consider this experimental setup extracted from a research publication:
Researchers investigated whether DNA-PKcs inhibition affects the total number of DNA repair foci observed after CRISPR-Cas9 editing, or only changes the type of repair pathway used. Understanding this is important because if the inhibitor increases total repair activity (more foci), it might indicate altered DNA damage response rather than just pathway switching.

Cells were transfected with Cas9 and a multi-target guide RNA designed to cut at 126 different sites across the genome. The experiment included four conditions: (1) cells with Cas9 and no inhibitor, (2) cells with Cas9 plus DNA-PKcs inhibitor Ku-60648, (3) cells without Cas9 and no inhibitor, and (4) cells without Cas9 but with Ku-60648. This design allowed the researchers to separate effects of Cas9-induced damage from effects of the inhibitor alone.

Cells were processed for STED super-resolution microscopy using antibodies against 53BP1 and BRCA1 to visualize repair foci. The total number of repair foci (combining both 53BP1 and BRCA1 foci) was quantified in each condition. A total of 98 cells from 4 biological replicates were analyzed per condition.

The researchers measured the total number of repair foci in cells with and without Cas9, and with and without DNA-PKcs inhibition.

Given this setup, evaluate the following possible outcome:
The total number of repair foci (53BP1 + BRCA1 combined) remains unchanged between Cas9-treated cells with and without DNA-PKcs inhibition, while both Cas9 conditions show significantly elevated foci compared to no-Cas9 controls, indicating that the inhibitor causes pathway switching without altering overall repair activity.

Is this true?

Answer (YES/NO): YES